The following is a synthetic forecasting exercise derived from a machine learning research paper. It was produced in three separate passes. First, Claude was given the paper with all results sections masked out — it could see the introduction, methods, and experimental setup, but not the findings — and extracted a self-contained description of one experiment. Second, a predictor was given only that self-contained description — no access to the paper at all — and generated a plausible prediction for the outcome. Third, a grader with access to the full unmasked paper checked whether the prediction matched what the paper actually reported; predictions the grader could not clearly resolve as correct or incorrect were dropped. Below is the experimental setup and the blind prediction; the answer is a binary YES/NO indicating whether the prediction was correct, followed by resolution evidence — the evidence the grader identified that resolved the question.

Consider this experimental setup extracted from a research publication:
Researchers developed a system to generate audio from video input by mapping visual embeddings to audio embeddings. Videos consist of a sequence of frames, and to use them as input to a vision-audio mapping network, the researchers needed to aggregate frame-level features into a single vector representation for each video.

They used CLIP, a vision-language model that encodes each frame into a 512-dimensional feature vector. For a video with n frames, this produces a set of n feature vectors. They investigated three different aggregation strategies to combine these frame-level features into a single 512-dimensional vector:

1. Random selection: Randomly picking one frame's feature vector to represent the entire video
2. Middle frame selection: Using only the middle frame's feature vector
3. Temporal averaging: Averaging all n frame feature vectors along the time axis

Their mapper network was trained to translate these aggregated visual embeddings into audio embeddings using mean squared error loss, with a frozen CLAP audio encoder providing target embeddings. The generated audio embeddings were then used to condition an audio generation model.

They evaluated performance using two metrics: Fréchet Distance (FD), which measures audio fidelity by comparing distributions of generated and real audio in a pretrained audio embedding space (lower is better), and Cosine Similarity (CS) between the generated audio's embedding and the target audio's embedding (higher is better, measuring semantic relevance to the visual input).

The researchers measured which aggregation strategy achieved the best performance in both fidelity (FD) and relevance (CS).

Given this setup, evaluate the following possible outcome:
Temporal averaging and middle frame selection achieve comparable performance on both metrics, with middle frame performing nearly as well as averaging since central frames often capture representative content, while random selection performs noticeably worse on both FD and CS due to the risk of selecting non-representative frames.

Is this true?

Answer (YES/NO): NO